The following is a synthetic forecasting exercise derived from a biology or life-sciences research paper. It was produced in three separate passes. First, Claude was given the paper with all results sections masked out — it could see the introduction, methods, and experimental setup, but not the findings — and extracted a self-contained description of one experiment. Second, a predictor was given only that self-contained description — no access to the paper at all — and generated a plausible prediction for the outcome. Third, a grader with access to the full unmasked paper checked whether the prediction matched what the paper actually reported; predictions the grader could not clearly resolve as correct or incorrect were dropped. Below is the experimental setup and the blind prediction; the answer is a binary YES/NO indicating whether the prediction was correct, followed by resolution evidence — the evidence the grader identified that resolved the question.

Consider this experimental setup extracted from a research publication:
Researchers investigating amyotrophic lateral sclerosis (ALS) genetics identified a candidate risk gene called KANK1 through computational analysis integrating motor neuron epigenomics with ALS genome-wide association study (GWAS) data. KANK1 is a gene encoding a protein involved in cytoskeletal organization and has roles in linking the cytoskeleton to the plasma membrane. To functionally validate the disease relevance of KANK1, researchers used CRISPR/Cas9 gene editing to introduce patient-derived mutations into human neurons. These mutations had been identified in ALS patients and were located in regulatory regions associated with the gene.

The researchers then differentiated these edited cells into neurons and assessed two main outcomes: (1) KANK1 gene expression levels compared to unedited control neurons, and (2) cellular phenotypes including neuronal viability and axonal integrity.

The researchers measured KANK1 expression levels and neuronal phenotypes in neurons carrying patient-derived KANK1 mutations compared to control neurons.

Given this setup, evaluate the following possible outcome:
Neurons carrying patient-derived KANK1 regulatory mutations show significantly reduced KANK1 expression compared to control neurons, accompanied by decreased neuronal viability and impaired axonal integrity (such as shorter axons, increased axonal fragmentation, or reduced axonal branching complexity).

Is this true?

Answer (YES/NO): YES